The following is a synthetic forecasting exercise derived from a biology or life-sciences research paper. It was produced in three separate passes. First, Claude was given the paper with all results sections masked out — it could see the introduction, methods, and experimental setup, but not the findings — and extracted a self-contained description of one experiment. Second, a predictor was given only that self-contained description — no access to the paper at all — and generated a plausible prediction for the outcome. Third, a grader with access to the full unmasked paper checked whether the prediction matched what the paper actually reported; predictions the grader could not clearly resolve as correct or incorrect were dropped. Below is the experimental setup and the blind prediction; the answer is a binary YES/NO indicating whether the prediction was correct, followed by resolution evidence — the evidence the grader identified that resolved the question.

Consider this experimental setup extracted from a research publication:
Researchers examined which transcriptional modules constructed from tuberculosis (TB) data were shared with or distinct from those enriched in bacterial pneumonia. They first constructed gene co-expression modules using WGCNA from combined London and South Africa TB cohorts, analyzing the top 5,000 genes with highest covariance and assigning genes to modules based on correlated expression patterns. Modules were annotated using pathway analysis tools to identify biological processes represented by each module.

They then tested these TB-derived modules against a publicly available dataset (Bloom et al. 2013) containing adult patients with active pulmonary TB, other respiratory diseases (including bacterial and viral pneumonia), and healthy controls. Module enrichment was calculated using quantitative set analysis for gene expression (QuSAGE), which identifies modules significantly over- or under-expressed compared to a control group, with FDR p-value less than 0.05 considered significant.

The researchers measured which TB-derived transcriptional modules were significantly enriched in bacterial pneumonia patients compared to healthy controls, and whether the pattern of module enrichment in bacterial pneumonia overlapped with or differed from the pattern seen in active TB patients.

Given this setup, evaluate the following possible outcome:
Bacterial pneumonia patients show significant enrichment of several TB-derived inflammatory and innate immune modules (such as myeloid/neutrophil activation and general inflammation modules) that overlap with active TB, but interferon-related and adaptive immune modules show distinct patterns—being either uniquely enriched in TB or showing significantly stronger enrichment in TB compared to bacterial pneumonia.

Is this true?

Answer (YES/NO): NO